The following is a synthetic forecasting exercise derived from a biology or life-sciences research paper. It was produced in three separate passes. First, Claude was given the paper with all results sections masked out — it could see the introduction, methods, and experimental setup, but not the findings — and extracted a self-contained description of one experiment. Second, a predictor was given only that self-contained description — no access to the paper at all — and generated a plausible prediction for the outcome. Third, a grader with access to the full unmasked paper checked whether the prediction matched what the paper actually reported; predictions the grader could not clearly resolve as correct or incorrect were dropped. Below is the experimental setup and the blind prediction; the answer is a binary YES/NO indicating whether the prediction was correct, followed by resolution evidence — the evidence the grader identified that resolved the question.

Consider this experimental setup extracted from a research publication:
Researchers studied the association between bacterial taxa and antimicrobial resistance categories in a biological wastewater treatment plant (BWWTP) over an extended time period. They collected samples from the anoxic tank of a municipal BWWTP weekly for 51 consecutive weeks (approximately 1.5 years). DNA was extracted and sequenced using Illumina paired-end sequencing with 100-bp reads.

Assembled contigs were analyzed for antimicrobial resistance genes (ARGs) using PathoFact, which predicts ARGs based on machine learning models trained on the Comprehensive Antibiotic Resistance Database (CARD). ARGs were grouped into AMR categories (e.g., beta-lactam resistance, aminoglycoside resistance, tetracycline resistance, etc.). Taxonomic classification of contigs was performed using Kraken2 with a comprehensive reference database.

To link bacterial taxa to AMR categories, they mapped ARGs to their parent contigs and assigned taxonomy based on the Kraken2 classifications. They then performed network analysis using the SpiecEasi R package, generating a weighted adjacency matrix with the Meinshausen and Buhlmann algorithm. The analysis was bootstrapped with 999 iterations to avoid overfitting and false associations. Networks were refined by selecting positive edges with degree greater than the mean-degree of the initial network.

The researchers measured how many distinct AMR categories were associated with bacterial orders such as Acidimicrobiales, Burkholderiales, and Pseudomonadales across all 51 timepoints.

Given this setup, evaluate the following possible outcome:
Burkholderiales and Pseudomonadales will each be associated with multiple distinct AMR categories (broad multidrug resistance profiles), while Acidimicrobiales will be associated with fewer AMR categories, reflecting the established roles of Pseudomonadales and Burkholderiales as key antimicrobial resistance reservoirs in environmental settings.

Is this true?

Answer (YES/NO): NO